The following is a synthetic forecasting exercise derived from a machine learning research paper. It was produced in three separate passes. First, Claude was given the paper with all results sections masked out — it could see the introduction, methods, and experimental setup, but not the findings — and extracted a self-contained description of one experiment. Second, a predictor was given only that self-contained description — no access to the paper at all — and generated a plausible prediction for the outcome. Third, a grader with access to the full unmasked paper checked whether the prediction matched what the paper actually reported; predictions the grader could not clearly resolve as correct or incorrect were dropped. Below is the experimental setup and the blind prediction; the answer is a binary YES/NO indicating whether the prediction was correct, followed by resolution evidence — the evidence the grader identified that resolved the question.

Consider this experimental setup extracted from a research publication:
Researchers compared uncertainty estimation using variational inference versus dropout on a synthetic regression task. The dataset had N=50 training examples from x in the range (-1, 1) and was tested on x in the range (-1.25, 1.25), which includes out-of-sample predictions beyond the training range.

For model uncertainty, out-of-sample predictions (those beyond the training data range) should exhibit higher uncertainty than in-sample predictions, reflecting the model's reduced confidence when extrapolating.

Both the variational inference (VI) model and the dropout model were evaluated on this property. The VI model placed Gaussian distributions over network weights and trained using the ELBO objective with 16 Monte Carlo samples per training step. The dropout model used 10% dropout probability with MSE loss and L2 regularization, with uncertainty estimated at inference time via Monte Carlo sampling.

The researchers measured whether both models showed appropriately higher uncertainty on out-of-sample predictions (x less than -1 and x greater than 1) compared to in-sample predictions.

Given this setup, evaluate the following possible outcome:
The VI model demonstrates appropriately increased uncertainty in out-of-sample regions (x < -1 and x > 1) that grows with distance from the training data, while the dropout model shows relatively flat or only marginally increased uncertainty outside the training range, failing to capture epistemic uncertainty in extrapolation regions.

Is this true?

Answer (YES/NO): NO